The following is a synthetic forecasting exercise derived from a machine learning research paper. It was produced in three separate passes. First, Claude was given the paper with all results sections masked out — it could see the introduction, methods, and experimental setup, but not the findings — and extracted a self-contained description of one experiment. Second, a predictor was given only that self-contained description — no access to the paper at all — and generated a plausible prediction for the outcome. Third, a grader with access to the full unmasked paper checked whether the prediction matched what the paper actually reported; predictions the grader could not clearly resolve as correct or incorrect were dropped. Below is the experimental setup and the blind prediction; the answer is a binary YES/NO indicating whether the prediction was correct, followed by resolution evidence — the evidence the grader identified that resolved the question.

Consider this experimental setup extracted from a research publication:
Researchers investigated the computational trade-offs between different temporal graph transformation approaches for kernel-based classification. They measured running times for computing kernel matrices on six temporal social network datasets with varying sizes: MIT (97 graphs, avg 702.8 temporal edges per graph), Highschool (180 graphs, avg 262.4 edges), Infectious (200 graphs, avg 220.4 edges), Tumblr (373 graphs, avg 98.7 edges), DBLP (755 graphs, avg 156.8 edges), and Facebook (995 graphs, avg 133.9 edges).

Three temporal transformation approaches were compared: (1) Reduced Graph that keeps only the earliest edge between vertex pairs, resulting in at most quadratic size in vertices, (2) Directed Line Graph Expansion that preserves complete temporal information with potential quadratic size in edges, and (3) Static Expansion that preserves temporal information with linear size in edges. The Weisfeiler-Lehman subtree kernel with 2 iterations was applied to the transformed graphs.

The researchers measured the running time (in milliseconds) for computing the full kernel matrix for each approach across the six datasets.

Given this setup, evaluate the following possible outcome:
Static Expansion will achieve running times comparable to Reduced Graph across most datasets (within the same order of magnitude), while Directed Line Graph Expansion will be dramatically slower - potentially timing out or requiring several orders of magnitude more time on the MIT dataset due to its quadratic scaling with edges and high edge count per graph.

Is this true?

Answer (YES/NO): NO